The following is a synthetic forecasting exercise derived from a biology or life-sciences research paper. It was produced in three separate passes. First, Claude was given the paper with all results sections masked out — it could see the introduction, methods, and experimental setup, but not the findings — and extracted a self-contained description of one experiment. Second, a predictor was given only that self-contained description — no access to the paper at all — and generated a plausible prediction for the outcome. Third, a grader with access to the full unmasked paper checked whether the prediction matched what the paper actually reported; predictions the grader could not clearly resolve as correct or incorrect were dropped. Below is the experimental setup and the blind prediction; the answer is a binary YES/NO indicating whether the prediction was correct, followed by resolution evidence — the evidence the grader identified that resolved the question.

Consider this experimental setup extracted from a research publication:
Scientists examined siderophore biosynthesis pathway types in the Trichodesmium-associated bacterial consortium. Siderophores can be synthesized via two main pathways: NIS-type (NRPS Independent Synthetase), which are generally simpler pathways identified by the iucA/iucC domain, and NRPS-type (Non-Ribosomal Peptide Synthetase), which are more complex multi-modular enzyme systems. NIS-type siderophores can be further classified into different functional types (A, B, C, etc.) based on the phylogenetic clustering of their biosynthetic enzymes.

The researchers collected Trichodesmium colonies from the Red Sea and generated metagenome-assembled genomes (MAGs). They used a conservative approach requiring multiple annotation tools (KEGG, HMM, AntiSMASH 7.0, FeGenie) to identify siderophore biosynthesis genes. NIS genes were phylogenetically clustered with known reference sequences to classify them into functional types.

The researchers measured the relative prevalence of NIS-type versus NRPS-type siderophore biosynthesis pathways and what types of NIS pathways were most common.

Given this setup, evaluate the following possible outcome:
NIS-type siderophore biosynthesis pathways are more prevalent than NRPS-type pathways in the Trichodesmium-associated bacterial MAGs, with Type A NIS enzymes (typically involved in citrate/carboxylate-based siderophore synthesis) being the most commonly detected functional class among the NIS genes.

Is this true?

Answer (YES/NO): NO